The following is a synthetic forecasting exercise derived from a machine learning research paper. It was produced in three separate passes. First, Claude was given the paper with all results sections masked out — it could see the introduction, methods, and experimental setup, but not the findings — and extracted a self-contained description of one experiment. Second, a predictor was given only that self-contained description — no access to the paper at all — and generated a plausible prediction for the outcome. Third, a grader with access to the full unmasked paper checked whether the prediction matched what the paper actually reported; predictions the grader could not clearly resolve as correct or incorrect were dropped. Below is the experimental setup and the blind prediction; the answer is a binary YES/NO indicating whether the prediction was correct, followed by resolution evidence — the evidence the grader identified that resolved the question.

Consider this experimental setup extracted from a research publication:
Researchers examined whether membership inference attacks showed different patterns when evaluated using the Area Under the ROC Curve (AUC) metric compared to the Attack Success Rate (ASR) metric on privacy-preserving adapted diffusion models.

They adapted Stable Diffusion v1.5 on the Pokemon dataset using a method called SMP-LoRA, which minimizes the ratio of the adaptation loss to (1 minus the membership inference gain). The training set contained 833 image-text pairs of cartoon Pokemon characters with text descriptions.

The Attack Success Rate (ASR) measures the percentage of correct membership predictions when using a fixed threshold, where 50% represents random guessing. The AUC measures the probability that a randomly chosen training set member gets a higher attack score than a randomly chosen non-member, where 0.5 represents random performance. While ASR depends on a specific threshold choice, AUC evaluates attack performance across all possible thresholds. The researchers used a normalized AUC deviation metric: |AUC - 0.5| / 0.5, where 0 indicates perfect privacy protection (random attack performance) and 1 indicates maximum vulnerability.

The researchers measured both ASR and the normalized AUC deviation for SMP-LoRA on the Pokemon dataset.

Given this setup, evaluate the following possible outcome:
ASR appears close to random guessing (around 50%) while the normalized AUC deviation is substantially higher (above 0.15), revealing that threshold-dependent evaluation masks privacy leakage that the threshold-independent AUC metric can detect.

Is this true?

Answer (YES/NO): NO